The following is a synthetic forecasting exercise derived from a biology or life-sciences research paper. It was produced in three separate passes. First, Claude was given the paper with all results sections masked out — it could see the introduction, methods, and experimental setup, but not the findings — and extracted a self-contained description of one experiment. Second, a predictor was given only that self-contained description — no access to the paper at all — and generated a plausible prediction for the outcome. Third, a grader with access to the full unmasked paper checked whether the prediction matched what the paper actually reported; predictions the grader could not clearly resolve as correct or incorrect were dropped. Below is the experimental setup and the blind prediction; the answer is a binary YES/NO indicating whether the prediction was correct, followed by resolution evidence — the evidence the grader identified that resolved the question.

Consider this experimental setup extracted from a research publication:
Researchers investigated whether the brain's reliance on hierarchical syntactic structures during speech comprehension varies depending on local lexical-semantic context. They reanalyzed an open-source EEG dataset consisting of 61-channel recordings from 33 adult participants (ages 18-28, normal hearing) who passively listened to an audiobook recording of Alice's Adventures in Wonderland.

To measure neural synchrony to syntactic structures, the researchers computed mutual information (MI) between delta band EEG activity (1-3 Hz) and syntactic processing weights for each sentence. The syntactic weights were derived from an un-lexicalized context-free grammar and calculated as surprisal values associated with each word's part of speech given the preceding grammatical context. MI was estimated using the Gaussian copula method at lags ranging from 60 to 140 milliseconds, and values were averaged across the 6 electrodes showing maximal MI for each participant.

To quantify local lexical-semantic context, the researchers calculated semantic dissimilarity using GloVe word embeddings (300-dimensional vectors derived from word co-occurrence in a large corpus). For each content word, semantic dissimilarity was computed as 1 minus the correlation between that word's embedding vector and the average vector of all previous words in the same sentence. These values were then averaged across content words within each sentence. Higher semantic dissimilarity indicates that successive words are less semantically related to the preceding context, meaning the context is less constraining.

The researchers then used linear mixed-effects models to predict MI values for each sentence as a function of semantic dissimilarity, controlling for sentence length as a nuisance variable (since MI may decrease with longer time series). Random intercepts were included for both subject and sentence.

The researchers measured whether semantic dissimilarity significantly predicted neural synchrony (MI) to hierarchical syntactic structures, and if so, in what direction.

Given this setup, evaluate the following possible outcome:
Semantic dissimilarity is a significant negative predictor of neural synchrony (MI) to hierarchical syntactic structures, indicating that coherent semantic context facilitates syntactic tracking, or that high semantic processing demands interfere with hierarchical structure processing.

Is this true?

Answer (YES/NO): NO